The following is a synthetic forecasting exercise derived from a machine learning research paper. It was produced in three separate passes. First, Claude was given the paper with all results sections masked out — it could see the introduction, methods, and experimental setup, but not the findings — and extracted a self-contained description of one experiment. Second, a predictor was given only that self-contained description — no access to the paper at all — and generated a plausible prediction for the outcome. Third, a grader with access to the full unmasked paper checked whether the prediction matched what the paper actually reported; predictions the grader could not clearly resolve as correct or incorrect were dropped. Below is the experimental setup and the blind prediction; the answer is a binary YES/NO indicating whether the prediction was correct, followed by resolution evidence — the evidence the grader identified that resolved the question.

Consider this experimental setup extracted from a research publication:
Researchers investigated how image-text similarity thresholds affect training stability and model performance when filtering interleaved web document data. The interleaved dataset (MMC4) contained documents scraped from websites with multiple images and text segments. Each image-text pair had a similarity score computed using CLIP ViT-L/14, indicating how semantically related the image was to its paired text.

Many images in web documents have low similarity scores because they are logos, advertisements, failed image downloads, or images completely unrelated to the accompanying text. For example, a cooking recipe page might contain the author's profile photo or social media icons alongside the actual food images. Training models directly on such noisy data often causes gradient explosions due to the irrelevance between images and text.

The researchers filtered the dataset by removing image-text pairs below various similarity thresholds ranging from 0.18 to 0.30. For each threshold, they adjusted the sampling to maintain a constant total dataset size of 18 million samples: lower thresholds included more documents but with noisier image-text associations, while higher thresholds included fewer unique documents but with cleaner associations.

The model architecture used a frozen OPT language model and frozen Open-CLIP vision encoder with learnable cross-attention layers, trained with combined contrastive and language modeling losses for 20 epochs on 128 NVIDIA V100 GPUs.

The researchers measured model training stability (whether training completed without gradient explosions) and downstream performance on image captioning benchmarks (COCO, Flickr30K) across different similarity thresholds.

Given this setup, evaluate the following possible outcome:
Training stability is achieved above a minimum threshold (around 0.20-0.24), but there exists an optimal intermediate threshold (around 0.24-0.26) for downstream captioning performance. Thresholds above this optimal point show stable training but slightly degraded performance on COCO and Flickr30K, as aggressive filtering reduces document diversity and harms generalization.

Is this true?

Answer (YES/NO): YES